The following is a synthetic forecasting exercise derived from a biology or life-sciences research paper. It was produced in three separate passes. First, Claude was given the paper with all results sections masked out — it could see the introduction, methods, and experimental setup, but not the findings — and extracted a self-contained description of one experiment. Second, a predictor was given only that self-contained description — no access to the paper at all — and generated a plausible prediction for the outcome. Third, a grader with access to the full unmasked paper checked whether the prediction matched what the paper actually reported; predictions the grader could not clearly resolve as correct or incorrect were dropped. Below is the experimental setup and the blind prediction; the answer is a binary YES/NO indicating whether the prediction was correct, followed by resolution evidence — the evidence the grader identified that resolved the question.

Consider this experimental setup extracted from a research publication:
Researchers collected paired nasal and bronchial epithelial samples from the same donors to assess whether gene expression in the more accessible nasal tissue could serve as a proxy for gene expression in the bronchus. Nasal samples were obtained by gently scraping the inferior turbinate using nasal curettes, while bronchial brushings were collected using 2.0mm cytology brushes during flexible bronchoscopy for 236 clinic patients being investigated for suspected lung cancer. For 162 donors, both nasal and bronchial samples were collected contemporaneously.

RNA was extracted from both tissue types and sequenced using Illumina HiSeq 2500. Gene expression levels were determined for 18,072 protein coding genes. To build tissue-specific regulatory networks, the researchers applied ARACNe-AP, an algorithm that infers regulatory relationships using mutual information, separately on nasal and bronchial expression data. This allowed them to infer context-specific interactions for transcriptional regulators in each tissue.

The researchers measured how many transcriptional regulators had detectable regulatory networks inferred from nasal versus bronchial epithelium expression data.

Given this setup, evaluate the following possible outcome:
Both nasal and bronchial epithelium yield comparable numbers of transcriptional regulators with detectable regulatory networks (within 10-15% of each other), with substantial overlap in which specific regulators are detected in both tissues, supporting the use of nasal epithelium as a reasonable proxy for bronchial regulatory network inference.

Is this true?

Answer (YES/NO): YES